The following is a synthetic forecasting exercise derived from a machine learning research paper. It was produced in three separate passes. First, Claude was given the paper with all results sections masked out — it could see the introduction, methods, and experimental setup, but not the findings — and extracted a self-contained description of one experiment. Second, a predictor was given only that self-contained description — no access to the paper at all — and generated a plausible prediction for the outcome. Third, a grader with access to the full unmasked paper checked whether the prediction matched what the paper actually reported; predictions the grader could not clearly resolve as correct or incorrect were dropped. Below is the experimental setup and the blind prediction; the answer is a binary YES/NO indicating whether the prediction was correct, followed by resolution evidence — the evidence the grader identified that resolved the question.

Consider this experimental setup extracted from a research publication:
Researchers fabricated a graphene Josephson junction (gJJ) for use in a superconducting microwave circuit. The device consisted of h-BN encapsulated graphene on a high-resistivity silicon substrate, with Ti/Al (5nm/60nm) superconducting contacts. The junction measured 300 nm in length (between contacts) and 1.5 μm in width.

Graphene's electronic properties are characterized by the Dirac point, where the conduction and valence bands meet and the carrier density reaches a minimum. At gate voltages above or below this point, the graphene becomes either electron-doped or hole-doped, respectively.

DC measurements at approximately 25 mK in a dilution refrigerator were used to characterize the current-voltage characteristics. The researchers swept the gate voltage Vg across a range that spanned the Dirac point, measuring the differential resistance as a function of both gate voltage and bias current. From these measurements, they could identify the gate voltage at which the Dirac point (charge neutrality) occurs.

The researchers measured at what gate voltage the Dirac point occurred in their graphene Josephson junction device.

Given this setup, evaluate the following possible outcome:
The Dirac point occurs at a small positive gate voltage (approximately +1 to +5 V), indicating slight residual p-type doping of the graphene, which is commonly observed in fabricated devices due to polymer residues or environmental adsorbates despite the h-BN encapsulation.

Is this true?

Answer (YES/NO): NO